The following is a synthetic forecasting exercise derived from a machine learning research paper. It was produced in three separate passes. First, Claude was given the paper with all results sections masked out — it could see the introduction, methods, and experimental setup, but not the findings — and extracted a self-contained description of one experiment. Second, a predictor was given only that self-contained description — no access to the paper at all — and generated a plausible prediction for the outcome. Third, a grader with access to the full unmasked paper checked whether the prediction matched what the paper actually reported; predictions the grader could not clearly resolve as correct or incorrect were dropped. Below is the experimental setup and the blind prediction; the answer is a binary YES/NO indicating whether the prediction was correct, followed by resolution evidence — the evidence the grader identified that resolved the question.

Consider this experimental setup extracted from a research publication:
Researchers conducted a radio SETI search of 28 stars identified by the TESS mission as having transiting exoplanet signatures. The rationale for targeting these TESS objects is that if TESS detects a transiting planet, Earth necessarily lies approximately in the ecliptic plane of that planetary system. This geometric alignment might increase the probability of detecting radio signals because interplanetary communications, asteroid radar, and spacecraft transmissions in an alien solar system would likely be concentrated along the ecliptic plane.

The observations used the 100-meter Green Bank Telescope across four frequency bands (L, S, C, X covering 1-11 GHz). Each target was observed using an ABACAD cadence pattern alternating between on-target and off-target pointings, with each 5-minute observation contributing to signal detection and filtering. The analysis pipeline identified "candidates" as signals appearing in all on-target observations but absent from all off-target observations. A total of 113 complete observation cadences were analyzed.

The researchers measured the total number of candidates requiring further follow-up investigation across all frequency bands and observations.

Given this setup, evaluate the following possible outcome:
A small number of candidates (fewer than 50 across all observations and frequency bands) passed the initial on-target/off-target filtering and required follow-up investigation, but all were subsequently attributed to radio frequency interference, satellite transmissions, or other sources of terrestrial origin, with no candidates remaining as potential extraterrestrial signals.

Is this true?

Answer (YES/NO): NO